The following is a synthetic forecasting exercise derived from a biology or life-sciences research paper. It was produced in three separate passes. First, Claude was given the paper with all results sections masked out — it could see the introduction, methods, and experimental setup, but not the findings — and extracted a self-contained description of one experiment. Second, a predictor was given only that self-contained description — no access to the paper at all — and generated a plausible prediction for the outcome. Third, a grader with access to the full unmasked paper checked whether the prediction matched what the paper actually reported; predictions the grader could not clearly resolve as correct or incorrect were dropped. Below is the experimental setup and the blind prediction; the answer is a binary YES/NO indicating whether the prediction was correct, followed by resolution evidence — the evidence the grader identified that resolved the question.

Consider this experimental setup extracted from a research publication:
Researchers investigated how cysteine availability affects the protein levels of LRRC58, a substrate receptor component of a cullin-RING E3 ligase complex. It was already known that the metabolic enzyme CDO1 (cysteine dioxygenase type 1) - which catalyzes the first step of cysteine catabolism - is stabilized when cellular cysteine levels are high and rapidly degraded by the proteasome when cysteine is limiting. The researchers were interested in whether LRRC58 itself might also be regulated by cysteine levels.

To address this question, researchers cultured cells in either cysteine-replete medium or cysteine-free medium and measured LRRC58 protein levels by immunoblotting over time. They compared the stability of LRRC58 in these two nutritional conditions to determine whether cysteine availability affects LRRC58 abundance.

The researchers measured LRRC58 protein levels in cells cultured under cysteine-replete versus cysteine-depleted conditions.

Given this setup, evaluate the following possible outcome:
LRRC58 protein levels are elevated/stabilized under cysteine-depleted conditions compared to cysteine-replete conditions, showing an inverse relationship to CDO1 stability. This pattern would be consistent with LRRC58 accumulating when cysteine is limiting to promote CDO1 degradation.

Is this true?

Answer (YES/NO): YES